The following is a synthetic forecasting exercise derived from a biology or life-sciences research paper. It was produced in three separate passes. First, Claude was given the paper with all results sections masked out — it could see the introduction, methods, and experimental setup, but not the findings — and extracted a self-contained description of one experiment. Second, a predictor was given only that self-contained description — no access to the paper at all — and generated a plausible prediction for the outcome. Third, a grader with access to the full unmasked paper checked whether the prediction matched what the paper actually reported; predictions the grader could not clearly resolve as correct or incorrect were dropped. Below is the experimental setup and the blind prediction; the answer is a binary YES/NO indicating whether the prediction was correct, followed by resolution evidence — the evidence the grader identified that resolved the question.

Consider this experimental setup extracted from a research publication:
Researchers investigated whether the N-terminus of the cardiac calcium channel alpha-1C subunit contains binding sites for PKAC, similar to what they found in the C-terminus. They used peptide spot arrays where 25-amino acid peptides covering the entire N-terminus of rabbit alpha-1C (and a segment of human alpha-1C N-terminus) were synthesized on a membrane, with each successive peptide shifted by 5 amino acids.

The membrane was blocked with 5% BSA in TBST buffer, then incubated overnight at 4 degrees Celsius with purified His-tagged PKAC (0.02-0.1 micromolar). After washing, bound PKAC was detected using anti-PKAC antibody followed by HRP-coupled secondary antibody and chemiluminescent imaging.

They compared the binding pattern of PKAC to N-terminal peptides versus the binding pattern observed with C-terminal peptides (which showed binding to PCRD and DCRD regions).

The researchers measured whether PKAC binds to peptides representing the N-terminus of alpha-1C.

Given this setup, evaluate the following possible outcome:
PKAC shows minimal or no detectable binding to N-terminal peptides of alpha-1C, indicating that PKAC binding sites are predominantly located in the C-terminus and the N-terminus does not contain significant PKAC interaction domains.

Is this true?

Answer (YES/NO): NO